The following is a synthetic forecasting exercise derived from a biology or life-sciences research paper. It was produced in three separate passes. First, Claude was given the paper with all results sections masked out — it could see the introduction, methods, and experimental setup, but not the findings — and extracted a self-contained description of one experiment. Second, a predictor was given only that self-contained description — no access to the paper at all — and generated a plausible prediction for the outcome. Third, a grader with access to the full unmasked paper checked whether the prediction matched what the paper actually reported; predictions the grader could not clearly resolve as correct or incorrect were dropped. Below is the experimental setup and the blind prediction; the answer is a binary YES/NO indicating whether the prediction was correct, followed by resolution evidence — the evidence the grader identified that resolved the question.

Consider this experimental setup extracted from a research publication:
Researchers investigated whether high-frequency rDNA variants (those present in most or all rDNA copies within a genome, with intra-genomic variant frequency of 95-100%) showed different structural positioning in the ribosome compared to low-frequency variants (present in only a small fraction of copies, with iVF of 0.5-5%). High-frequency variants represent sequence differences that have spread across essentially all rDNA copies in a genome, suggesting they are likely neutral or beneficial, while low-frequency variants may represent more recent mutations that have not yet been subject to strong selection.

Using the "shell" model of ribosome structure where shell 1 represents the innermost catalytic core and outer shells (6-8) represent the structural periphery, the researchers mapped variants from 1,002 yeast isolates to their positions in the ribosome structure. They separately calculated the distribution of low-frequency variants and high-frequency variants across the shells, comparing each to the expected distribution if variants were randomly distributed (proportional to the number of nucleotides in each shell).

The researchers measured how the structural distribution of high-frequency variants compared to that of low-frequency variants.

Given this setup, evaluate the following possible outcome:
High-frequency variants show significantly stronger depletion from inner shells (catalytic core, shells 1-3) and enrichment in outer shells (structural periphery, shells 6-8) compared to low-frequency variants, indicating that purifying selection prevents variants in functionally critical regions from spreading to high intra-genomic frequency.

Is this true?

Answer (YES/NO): YES